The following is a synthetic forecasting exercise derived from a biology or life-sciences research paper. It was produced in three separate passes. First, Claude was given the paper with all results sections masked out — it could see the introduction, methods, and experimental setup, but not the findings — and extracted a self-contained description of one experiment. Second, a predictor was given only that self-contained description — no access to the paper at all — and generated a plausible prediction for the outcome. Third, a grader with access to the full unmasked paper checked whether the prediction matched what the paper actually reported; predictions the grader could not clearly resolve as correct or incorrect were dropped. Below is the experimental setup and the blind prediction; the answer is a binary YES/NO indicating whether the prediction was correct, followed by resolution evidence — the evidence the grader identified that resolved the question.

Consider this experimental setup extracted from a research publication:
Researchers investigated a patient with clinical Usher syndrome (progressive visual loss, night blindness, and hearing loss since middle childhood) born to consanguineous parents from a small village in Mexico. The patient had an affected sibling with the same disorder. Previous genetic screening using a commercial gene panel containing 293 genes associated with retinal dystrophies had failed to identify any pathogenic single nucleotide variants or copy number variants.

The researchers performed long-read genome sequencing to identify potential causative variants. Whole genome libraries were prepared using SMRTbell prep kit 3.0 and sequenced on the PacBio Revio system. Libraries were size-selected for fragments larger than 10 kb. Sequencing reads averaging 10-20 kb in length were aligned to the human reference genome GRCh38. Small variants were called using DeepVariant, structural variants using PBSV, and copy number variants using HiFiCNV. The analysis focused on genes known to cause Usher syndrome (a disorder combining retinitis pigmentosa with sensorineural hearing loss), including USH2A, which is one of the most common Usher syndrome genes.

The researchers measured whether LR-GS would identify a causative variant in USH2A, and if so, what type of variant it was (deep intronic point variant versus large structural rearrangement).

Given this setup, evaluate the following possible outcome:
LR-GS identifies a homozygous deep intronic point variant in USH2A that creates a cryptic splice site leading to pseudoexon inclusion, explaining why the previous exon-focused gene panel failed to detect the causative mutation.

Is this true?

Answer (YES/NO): YES